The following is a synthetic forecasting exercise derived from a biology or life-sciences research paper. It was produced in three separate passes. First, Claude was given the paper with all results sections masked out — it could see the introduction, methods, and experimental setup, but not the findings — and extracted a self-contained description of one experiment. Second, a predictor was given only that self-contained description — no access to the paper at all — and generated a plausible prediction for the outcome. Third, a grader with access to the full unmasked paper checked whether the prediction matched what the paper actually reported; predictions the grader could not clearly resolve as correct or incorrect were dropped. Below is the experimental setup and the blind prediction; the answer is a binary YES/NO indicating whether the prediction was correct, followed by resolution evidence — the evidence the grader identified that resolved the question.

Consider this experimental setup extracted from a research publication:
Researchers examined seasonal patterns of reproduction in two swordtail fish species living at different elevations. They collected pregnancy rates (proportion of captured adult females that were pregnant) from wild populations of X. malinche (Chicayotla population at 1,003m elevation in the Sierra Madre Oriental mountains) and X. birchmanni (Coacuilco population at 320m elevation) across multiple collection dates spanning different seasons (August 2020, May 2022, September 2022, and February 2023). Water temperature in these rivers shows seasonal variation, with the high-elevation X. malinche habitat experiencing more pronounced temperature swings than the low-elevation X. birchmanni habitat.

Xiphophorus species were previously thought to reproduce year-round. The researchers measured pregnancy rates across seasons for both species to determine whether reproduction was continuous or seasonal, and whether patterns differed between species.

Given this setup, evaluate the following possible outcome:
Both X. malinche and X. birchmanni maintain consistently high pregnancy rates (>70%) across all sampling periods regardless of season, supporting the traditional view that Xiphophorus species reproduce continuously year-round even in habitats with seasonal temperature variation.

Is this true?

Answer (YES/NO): NO